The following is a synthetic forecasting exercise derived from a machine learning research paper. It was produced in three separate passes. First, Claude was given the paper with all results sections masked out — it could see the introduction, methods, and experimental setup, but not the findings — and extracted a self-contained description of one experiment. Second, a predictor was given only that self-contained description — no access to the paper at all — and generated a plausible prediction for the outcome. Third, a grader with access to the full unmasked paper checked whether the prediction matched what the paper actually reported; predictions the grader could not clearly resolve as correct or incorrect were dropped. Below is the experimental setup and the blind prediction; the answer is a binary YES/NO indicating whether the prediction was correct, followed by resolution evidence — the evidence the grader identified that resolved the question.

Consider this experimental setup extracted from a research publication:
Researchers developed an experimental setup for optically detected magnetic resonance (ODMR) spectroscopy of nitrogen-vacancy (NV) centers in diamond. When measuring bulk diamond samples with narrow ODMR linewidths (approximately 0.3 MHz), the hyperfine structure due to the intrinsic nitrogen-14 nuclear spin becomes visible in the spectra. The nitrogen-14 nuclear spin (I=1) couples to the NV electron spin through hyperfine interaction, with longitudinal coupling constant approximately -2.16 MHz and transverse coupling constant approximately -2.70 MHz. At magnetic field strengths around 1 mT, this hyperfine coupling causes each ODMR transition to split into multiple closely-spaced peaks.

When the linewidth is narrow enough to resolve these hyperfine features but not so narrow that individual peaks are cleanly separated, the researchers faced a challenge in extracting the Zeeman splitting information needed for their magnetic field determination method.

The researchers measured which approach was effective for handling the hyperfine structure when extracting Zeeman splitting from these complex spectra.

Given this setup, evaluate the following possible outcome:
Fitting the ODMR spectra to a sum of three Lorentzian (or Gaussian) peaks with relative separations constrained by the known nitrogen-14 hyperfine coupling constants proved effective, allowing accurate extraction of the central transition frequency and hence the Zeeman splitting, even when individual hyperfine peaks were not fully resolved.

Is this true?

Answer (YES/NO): NO